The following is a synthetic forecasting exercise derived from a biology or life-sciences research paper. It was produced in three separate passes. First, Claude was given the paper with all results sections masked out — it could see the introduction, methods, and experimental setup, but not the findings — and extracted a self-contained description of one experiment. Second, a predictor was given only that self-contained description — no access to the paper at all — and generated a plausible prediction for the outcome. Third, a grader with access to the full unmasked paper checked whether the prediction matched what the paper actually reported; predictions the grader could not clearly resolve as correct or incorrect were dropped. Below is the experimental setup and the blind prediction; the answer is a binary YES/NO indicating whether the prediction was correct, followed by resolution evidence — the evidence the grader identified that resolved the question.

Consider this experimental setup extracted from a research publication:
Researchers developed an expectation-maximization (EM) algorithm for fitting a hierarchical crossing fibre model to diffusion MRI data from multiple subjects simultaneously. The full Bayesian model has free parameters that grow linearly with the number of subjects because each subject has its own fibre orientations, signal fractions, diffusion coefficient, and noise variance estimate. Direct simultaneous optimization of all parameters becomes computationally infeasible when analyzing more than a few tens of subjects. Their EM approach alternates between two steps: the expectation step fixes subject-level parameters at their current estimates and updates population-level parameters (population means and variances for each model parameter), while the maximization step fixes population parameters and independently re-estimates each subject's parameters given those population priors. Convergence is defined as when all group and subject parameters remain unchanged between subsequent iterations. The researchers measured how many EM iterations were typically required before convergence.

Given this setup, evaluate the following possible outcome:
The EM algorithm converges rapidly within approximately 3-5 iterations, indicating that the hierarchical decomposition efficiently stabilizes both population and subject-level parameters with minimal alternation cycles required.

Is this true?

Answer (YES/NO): YES